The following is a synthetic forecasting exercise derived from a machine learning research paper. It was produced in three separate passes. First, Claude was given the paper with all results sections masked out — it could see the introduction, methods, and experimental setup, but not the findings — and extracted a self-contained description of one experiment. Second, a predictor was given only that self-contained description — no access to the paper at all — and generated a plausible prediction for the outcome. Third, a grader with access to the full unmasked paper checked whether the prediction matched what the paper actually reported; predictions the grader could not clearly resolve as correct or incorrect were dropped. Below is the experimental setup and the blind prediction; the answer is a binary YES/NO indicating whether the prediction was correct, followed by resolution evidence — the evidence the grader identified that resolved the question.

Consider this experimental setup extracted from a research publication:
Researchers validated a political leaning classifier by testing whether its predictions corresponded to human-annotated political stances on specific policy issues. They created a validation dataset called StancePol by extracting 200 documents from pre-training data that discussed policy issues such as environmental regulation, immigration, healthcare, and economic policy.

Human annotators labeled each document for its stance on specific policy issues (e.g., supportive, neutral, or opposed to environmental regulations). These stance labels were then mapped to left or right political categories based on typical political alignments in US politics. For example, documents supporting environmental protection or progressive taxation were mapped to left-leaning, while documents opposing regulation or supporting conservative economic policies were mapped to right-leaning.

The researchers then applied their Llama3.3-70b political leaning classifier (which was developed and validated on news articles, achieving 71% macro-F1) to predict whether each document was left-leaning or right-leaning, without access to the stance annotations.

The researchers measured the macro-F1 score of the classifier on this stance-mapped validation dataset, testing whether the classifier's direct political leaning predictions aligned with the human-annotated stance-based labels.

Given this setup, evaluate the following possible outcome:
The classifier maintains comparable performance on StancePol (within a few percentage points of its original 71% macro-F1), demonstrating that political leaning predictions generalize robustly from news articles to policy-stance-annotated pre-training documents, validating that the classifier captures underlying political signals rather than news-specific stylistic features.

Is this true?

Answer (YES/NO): NO